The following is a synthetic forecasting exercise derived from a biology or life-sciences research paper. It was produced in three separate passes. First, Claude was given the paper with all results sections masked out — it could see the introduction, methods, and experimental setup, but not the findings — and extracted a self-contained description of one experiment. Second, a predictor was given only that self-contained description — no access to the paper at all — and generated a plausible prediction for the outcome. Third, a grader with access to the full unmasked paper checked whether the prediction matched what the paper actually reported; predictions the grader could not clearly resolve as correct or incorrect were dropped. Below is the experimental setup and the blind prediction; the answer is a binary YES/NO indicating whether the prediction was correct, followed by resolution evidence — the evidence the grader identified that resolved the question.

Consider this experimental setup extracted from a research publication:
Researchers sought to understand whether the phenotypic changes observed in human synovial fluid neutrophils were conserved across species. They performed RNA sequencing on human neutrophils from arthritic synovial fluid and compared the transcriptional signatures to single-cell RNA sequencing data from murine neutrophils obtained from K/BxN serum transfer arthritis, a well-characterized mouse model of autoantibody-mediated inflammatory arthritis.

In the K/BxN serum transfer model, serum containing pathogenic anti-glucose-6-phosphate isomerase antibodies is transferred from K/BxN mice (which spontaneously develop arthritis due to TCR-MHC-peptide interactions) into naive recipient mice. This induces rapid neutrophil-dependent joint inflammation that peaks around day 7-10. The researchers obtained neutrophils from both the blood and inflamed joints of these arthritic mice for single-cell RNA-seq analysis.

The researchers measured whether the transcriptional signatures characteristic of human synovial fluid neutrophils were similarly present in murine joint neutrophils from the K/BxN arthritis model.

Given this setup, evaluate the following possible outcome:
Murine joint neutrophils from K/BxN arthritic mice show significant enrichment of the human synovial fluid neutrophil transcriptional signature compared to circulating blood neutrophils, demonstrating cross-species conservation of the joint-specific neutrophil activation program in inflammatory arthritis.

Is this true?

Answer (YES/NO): YES